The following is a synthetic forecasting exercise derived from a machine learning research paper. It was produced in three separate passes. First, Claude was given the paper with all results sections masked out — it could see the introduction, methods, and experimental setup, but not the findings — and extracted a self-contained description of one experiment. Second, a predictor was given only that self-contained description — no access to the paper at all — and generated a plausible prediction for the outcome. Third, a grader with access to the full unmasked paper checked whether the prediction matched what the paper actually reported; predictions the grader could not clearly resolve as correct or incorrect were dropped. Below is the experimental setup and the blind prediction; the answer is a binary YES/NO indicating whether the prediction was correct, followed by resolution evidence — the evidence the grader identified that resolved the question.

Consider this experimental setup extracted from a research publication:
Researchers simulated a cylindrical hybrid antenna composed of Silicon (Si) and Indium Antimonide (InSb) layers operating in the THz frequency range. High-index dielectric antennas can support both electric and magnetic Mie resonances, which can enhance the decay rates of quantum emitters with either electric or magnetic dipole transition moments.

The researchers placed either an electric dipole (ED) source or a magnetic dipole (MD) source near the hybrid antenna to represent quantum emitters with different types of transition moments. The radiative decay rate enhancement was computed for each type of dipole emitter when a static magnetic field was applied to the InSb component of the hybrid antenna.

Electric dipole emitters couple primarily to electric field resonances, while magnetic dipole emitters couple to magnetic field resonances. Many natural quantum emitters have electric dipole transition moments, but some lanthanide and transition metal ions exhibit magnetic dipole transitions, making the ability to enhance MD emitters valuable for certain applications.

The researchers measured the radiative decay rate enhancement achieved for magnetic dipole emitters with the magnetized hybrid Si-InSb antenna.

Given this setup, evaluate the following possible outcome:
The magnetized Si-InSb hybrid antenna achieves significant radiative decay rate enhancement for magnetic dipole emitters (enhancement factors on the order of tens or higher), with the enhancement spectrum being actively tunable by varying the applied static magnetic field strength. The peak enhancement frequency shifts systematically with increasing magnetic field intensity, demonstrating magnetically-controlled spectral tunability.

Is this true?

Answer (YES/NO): YES